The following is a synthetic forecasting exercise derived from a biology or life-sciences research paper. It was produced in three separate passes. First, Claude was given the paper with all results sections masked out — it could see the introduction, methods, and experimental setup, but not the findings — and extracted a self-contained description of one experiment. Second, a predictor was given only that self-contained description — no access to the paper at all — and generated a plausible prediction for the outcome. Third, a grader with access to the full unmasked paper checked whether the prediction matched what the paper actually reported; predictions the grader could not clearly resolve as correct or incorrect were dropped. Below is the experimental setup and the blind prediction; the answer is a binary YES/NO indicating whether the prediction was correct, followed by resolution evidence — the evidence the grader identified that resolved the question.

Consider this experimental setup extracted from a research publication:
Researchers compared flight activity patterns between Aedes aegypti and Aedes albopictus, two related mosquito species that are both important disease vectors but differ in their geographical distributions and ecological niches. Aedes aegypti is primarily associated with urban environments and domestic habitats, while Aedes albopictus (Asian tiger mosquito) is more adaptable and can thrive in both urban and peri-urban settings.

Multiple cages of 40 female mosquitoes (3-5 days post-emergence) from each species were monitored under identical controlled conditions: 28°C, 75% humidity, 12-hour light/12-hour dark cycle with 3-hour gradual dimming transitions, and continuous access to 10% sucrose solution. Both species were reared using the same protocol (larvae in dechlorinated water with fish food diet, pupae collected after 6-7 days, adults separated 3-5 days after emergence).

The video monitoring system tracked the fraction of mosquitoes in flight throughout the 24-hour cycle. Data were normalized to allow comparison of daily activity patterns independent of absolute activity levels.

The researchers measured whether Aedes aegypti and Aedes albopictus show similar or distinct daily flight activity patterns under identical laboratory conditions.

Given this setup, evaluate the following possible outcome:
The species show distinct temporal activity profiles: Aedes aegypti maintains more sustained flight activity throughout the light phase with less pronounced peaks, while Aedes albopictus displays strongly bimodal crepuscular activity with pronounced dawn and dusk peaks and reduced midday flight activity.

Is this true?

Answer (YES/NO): NO